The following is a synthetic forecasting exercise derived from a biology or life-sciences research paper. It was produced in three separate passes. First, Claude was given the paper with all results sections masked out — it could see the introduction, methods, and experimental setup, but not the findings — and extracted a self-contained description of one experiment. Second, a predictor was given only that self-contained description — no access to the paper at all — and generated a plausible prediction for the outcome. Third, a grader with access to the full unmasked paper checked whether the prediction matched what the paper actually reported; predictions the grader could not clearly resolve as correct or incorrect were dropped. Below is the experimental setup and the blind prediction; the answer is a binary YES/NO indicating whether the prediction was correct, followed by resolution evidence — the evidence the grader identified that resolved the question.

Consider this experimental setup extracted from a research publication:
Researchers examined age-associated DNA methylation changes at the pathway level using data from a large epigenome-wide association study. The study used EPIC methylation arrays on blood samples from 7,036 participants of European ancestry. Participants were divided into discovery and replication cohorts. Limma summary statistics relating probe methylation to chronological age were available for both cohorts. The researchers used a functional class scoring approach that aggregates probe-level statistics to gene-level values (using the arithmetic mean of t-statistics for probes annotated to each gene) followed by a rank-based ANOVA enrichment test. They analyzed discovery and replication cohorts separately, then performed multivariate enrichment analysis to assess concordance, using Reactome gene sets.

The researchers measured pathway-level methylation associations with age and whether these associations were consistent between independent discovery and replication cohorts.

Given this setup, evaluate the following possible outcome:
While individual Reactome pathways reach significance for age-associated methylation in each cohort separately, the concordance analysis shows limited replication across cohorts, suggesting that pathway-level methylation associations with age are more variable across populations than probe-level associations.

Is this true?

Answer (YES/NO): NO